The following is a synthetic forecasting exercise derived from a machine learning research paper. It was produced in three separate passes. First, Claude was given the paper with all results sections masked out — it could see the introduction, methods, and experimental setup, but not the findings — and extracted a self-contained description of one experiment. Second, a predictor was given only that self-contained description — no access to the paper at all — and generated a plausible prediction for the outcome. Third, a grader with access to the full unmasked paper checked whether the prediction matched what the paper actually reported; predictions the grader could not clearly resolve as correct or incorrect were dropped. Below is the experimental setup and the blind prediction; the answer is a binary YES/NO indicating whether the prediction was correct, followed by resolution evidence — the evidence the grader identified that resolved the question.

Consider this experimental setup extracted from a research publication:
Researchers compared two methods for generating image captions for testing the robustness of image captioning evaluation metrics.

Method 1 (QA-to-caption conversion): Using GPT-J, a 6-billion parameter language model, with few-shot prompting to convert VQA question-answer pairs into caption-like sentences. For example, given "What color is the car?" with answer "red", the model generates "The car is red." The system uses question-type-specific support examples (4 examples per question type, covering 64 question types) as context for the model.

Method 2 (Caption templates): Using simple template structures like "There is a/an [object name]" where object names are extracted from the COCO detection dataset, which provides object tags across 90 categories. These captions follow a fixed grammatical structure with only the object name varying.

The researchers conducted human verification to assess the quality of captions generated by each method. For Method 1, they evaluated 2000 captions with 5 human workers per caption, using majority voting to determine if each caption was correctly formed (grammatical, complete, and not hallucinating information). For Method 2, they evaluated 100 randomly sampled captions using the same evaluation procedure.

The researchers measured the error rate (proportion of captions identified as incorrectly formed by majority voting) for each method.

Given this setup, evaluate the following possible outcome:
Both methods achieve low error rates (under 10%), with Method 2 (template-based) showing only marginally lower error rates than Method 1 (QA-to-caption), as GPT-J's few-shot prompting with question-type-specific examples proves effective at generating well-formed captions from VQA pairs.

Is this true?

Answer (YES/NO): NO